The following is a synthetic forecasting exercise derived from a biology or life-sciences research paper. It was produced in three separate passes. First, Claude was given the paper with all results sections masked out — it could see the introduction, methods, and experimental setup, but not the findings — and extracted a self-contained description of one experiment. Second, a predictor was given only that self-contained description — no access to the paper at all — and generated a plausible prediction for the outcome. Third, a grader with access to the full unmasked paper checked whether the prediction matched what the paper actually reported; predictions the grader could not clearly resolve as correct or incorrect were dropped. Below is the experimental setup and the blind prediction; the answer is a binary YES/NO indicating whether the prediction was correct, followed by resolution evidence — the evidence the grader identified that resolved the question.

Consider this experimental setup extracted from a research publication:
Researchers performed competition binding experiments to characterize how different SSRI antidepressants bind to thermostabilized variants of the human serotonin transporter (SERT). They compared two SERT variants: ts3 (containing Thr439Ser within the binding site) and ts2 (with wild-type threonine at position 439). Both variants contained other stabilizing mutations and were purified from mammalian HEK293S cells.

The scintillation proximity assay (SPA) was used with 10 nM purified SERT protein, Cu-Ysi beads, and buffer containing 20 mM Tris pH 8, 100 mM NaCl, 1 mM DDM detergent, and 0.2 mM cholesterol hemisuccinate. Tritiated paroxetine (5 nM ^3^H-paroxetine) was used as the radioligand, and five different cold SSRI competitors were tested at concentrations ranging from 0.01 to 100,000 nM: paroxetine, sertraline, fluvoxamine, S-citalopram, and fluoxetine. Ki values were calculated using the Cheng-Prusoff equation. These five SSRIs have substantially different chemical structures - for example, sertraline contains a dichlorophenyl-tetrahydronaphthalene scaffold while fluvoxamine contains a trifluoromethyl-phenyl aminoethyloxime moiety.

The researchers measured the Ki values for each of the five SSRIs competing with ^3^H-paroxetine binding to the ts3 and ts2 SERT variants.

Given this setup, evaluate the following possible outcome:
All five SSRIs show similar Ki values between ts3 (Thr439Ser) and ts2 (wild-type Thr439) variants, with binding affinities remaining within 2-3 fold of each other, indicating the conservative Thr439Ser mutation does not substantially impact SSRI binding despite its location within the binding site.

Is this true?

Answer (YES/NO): NO